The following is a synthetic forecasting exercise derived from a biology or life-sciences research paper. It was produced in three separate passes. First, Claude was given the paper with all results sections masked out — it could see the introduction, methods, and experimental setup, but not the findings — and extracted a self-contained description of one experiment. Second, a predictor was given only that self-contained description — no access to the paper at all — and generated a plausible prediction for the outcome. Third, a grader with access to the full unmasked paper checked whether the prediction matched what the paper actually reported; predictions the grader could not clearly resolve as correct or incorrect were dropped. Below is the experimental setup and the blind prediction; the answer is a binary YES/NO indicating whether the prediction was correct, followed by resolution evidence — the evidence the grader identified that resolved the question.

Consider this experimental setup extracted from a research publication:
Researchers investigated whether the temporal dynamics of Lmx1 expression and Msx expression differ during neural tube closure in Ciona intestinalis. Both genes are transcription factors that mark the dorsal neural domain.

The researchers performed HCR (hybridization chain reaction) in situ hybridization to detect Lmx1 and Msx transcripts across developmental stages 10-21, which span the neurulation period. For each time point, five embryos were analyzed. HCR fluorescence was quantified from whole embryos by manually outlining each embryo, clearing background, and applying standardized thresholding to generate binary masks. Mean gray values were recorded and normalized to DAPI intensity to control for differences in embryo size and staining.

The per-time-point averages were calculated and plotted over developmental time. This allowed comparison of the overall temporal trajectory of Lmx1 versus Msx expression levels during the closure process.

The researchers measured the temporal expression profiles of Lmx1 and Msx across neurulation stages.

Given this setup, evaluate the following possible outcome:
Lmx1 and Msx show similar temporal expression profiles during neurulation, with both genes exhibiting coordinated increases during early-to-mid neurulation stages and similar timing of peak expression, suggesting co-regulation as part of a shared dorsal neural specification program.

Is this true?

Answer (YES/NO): NO